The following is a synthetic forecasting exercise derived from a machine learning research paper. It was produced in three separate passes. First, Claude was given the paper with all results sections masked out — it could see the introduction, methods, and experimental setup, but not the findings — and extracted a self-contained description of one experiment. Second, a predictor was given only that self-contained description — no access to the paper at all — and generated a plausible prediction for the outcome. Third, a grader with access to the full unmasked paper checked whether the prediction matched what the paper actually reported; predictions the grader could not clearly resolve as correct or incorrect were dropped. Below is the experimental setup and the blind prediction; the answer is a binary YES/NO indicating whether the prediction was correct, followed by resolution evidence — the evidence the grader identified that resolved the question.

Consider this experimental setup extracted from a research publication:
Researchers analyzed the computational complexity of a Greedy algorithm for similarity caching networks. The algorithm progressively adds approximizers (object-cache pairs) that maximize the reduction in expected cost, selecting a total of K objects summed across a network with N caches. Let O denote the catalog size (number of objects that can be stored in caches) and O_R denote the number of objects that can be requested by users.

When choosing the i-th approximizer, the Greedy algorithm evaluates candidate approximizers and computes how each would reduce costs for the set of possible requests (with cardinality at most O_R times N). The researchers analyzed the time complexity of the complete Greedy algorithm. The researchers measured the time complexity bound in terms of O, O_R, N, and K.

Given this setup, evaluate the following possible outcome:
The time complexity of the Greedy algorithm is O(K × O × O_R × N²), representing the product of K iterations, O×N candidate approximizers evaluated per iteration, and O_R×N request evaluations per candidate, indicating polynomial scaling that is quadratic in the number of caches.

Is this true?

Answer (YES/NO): YES